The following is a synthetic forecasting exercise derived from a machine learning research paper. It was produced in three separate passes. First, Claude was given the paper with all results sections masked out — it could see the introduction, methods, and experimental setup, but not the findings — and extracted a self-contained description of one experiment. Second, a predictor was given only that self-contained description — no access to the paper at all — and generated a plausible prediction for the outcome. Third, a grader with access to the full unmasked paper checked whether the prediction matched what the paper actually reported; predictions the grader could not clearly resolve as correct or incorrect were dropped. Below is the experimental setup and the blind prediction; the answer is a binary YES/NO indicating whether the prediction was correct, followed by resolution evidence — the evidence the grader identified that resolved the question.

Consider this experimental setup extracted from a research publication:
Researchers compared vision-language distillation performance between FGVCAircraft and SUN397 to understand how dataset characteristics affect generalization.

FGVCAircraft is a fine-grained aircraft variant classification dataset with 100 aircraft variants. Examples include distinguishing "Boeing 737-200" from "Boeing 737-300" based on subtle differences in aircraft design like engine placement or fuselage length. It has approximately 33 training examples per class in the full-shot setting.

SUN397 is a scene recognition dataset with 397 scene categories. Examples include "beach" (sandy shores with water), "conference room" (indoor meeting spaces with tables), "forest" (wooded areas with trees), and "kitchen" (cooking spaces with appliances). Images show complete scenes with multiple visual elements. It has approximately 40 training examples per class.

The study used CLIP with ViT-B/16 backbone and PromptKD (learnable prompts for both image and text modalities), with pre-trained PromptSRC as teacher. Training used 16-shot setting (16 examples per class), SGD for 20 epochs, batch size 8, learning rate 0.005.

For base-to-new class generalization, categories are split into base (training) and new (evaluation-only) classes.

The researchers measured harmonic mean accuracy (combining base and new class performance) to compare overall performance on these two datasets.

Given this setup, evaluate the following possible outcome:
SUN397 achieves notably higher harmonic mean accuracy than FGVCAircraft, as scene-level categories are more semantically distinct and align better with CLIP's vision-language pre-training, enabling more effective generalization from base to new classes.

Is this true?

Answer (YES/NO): YES